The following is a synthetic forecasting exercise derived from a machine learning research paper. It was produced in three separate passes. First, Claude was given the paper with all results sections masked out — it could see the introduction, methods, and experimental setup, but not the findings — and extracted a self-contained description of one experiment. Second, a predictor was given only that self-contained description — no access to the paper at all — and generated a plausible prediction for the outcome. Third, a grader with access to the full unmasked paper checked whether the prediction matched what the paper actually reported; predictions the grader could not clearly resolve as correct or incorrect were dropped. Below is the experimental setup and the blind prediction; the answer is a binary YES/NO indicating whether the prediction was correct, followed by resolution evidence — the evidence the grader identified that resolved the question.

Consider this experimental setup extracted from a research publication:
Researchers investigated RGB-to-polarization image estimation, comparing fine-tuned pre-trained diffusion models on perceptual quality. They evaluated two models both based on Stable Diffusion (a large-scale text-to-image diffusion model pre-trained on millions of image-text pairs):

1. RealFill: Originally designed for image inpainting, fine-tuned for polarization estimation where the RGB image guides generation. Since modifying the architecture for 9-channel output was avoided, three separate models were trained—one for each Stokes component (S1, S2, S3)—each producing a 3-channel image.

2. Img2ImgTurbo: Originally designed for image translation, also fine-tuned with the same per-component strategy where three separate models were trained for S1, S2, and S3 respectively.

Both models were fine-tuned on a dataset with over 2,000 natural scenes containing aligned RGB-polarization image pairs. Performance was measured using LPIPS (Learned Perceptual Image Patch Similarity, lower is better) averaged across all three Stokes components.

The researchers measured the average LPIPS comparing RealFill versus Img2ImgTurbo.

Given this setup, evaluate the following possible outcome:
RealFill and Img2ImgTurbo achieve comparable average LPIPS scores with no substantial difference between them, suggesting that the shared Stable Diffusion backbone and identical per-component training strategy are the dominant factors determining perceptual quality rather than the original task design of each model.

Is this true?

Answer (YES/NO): NO